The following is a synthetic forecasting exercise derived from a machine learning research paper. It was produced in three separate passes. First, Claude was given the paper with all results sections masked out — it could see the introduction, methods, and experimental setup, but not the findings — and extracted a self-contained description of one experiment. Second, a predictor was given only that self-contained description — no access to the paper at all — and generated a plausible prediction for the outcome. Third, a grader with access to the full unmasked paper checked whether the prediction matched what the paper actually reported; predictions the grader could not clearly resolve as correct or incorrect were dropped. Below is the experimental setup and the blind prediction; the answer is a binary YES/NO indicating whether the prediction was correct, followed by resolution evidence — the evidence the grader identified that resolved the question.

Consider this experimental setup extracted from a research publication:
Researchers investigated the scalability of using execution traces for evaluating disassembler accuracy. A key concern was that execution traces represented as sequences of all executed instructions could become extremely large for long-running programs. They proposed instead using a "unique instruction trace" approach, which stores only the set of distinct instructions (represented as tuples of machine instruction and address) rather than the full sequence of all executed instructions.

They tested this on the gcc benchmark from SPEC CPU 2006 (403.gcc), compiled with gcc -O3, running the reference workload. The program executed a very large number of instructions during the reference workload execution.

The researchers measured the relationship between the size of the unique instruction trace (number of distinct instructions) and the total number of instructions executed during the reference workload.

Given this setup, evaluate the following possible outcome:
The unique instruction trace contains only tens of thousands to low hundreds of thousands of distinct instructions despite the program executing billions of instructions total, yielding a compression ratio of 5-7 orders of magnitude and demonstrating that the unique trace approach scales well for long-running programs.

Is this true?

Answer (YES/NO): NO